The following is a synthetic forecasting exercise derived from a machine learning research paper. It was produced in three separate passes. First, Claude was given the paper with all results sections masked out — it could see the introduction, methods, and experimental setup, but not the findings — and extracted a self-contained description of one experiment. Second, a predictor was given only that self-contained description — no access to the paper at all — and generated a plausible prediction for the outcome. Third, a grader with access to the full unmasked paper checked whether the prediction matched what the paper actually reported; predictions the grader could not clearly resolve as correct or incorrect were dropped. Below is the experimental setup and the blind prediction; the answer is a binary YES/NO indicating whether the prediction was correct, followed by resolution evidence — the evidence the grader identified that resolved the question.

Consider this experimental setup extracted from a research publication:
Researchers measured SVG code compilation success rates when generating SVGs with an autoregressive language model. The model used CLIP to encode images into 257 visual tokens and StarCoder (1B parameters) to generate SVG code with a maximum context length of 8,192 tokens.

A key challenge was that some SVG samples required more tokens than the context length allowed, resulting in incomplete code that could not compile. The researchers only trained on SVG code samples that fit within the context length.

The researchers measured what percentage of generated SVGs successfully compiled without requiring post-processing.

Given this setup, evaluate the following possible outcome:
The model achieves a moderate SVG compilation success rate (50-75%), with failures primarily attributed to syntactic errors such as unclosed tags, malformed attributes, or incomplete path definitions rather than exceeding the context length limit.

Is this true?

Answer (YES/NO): NO